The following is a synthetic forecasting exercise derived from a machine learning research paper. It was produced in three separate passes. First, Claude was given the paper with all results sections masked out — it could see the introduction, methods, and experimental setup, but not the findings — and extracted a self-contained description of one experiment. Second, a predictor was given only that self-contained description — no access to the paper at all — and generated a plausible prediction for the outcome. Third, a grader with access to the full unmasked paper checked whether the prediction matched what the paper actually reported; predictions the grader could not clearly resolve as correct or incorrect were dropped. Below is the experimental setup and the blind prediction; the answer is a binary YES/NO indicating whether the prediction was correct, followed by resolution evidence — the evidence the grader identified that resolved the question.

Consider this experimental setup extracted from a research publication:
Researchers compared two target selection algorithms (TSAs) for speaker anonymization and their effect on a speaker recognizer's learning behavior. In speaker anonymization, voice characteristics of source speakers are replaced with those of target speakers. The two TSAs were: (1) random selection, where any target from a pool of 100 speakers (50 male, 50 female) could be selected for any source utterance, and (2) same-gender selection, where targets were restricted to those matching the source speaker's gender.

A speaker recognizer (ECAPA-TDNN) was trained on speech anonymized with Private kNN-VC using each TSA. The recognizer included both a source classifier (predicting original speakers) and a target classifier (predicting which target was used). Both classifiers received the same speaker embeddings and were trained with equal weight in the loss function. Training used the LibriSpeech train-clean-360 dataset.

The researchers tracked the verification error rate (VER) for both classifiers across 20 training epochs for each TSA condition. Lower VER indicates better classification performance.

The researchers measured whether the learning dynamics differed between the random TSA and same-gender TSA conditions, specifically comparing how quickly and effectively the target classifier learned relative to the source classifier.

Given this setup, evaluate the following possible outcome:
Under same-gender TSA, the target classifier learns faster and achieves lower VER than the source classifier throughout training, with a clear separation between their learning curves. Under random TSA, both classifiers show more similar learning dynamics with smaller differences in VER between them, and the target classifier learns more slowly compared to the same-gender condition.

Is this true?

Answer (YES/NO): NO